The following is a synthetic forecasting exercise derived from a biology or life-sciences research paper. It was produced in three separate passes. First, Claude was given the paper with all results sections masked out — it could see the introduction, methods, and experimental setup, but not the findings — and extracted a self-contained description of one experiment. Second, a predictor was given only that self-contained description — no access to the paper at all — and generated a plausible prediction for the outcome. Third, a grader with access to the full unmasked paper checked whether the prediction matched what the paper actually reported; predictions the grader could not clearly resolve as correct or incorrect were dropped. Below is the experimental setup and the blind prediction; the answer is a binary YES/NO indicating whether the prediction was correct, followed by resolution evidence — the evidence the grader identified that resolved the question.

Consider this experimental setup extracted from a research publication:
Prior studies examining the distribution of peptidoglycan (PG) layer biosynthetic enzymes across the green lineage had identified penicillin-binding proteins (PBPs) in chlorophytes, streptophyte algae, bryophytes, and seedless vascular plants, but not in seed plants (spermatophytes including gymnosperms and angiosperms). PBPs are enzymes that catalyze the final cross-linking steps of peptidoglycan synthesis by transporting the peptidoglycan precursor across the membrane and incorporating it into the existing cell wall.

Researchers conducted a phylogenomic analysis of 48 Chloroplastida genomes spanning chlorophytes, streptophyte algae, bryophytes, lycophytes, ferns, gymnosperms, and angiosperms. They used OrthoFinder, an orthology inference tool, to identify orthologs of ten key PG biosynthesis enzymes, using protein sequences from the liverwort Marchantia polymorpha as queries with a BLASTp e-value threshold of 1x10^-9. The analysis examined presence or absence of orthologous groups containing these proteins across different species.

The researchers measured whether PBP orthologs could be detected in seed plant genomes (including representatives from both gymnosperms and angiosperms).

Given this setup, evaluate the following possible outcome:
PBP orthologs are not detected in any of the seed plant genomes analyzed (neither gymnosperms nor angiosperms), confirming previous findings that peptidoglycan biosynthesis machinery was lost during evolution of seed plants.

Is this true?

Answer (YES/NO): NO